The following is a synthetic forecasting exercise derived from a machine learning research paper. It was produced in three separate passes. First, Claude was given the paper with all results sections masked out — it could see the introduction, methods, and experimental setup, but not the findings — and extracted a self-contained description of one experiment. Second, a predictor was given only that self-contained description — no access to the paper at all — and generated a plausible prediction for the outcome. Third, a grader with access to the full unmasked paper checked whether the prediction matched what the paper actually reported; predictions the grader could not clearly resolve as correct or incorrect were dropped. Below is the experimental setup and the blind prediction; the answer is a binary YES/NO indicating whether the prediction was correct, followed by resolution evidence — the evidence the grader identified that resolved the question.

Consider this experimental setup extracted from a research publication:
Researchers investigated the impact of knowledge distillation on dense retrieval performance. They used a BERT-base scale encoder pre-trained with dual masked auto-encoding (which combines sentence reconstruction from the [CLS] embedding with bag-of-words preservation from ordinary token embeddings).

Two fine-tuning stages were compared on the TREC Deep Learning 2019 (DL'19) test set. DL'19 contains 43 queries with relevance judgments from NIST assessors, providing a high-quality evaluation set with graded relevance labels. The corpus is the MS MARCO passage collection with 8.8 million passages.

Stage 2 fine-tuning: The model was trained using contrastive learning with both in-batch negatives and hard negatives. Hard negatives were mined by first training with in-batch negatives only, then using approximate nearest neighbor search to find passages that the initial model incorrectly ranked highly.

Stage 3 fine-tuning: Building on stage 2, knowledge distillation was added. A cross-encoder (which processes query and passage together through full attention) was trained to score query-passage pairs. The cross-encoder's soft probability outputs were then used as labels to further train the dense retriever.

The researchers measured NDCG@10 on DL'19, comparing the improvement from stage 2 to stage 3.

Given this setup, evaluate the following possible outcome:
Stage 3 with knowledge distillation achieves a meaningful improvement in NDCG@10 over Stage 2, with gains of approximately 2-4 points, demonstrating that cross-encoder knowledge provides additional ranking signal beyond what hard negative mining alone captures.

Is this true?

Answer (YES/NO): YES